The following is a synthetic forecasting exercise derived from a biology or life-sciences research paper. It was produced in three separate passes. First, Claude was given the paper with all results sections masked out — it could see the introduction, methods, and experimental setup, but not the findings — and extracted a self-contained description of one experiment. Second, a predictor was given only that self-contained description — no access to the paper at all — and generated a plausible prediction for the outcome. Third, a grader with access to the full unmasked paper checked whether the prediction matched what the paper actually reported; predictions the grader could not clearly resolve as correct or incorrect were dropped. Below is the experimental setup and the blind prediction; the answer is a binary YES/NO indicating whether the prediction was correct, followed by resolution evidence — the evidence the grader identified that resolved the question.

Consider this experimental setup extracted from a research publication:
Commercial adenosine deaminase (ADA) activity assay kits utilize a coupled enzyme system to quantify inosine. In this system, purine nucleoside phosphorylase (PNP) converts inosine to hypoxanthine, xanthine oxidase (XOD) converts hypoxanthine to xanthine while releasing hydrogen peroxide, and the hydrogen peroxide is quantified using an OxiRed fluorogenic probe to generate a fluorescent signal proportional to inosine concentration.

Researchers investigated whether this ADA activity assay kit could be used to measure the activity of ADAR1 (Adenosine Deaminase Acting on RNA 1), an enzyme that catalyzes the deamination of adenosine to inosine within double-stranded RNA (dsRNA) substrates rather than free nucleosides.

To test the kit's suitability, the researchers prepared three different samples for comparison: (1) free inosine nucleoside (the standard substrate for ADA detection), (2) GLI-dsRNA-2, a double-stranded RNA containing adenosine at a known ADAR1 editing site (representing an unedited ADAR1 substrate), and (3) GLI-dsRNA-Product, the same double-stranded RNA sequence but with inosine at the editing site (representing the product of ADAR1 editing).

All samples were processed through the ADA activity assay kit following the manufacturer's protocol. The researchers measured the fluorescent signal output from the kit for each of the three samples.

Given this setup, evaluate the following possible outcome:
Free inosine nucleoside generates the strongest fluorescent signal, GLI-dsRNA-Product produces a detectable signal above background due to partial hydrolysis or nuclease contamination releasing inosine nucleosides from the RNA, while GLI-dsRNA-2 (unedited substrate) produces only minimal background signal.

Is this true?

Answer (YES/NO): NO